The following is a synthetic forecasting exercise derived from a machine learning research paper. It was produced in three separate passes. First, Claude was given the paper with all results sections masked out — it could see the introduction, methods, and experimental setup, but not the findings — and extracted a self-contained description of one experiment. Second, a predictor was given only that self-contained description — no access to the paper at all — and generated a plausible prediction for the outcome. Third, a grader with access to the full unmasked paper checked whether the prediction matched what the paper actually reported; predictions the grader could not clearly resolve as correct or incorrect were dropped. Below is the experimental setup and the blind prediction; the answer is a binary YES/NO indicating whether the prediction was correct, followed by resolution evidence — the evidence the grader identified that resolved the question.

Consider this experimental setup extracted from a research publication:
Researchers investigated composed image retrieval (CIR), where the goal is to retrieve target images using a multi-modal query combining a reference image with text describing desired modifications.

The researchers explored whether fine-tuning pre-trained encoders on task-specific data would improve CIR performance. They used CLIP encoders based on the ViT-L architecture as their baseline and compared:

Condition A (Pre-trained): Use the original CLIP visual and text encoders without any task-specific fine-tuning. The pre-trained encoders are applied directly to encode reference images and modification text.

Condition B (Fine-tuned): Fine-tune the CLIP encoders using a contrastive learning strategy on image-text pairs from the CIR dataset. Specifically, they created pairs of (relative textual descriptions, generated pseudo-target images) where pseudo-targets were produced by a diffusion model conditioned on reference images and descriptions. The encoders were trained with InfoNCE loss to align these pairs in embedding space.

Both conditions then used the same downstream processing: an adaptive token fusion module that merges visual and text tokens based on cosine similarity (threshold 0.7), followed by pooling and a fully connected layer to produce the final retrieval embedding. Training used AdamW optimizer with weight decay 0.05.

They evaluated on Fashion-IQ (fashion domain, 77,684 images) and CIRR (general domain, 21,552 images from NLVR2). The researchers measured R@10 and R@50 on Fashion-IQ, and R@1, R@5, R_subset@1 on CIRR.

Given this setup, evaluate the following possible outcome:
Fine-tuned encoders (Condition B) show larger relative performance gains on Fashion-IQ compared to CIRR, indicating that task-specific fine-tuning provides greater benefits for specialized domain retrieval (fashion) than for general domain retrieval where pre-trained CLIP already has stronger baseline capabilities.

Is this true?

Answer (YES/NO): NO